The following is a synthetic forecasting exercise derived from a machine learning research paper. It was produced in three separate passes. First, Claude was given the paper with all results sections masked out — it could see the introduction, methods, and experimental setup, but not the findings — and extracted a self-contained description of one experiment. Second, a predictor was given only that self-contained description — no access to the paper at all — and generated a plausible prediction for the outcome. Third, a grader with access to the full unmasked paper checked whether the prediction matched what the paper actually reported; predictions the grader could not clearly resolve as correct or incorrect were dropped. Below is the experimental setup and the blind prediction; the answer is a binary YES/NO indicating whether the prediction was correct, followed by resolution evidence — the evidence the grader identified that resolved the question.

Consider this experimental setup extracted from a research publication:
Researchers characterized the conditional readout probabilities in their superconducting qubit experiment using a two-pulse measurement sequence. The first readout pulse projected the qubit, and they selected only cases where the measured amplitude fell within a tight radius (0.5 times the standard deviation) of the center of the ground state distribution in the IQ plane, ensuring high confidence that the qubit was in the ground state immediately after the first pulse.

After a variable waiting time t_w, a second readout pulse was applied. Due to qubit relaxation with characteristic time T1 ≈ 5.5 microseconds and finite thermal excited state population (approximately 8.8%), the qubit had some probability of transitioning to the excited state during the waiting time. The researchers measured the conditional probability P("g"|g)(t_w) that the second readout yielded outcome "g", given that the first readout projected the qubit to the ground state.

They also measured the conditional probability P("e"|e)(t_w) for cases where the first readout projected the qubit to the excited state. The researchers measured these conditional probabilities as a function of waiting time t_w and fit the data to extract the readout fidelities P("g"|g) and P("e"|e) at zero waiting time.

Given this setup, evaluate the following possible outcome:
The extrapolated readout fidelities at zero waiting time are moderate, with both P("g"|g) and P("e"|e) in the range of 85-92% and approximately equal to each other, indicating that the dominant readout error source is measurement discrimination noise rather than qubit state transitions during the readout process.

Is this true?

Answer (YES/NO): NO